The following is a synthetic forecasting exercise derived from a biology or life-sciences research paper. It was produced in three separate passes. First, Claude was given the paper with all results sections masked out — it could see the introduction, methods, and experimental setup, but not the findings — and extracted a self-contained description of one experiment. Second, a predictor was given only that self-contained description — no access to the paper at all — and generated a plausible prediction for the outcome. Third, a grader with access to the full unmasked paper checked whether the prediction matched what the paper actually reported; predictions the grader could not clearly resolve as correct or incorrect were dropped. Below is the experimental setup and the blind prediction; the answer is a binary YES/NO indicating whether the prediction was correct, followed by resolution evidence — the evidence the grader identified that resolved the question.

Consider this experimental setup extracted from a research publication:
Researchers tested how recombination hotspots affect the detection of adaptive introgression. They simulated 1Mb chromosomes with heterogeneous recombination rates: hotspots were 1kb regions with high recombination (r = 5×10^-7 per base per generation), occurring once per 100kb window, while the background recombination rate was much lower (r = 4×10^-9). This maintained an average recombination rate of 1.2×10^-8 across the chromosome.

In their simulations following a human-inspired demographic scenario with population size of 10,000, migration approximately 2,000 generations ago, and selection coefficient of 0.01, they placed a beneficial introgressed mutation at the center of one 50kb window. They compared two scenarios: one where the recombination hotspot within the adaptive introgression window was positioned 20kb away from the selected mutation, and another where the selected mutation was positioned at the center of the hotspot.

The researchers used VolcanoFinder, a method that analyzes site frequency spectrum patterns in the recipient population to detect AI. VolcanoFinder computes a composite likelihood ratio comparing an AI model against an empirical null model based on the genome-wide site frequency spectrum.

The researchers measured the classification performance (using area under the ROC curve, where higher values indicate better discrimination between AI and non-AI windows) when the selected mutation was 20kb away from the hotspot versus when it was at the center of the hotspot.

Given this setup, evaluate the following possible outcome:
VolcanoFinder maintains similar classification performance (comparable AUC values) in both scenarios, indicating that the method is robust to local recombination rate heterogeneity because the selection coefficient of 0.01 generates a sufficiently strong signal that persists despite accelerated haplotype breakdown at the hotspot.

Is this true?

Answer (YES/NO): NO